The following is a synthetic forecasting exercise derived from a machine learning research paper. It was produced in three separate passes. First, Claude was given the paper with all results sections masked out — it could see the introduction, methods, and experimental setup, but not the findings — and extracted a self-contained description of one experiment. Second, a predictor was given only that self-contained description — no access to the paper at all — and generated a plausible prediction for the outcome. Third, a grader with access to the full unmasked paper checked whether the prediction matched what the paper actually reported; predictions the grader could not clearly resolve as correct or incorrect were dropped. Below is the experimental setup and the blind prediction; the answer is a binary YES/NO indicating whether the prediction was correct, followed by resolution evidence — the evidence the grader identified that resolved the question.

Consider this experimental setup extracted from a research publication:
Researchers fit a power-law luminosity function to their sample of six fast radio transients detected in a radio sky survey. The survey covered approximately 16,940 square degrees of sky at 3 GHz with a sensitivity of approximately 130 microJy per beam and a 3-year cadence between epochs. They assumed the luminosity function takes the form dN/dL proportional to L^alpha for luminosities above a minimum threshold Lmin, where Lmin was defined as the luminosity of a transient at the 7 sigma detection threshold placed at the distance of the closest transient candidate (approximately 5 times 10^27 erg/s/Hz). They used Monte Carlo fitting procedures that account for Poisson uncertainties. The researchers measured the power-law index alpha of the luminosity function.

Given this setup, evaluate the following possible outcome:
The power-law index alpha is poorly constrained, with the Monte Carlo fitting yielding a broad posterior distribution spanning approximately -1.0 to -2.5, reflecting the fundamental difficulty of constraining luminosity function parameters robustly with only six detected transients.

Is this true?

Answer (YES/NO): NO